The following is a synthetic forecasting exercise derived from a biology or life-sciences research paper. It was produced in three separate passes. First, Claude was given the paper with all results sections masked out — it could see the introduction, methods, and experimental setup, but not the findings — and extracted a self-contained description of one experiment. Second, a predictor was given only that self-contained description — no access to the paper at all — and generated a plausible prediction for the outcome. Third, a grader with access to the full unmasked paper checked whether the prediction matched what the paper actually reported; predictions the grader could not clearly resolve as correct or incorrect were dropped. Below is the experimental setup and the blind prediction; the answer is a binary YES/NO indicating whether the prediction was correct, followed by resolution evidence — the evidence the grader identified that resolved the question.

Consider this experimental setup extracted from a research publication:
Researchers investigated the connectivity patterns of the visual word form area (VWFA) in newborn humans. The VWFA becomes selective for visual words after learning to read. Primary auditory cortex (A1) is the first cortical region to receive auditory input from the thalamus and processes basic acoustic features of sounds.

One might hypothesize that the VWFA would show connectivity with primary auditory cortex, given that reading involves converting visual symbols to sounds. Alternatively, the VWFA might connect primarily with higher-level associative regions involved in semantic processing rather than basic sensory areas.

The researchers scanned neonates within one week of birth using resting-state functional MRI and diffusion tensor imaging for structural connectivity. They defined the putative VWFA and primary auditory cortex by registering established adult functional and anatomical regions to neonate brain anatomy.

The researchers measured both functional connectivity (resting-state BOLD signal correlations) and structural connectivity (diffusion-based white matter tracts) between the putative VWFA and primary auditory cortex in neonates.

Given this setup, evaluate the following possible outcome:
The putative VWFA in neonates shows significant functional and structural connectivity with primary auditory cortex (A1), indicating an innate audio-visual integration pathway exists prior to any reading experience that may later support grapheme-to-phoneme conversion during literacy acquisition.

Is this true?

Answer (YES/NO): NO